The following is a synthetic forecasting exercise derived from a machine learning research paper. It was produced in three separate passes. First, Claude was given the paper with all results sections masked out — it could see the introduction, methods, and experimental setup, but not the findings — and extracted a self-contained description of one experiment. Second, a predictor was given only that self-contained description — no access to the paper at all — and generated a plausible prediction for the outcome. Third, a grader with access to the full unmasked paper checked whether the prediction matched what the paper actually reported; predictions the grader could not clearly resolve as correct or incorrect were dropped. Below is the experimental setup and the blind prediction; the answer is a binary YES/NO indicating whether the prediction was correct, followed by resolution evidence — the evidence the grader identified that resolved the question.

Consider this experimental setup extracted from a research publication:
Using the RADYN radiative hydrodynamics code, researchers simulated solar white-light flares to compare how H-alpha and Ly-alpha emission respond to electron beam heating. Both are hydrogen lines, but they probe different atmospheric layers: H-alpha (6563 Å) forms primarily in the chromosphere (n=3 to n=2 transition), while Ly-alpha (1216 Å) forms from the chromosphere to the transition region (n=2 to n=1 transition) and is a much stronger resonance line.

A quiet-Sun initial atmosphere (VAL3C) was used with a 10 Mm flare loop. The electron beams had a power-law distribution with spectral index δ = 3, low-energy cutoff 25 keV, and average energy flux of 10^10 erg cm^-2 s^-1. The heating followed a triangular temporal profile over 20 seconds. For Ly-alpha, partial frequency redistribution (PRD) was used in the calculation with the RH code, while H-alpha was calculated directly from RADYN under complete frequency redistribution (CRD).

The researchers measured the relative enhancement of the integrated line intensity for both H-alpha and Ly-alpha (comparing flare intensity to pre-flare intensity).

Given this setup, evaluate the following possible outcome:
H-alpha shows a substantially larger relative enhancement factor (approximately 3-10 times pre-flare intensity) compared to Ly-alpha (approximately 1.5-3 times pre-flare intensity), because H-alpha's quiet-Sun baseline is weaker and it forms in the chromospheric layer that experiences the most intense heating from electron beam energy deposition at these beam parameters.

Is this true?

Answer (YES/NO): NO